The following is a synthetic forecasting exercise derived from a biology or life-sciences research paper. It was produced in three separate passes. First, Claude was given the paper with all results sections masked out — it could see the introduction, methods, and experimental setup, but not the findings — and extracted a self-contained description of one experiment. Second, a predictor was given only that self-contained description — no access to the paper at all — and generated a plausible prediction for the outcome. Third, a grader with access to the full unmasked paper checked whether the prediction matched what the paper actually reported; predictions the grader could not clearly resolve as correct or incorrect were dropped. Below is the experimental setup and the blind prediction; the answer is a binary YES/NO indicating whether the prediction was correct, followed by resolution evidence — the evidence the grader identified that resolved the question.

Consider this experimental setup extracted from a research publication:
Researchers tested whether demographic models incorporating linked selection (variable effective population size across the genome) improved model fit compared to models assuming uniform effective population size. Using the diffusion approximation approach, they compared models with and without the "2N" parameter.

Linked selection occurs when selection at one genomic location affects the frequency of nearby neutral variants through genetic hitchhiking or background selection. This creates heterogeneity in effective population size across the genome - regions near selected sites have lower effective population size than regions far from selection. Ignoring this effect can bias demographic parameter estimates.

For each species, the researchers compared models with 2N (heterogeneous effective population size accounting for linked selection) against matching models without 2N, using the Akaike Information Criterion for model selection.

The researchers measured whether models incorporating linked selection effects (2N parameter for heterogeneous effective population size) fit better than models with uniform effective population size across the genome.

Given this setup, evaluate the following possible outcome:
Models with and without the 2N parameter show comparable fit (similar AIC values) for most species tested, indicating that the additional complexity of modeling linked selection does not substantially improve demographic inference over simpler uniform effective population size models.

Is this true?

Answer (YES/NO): NO